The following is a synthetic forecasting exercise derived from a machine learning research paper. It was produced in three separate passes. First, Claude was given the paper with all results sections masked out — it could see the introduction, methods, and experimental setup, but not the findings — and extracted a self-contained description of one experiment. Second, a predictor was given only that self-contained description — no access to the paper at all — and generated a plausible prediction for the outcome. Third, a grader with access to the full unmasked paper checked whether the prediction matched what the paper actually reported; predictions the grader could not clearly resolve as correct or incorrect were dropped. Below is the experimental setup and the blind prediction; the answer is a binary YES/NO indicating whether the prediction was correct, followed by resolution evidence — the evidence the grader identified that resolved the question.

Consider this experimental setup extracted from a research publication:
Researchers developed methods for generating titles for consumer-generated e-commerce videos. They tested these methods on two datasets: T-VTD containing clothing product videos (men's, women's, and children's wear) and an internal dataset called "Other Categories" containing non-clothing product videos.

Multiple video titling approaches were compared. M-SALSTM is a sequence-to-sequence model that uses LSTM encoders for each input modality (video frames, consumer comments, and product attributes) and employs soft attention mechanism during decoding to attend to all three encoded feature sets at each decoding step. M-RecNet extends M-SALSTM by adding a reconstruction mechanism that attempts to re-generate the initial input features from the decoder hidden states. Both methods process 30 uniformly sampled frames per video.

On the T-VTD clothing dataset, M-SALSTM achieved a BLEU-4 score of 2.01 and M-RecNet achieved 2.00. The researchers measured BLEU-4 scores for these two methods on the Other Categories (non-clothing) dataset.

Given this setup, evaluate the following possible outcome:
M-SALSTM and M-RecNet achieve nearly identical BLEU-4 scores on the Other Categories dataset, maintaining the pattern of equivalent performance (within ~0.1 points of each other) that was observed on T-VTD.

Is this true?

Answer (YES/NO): YES